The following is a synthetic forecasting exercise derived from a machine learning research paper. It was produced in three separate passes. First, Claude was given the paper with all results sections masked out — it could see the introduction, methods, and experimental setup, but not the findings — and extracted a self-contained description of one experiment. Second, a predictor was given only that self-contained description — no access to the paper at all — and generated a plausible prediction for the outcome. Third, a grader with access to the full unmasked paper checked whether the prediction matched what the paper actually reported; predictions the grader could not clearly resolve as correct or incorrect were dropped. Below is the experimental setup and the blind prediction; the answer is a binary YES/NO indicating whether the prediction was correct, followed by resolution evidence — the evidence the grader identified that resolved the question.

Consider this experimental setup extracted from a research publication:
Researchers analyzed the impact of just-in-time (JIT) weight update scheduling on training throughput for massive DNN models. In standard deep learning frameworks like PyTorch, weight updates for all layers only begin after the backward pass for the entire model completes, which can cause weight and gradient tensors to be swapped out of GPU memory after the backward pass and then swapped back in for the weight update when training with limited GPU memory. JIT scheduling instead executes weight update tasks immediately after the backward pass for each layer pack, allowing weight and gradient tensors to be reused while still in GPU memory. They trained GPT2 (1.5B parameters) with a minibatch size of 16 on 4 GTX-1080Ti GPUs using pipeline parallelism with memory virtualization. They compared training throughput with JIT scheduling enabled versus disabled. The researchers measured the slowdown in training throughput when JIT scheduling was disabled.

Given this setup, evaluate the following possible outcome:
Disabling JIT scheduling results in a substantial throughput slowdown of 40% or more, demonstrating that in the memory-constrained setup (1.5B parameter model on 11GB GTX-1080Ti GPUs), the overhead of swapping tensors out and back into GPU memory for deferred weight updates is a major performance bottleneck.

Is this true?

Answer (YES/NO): NO